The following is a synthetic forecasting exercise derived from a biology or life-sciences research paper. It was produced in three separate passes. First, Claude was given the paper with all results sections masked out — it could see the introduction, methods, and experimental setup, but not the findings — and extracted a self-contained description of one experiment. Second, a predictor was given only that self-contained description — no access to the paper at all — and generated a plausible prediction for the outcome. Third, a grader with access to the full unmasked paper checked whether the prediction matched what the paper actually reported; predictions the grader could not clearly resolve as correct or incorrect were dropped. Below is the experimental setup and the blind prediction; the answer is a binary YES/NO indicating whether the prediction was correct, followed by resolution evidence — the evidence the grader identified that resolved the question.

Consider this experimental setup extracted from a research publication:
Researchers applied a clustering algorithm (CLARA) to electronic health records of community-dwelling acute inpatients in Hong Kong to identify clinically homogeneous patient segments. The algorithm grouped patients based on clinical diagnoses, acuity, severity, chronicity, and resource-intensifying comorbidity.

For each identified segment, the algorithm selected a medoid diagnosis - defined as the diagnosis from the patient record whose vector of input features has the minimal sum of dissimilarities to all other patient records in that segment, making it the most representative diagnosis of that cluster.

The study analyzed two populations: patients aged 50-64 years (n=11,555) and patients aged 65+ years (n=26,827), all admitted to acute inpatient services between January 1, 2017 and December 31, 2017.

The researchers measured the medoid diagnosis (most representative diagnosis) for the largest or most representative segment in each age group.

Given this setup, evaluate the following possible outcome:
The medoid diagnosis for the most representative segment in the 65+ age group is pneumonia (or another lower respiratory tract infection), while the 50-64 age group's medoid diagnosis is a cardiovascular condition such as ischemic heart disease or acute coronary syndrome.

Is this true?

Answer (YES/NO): NO